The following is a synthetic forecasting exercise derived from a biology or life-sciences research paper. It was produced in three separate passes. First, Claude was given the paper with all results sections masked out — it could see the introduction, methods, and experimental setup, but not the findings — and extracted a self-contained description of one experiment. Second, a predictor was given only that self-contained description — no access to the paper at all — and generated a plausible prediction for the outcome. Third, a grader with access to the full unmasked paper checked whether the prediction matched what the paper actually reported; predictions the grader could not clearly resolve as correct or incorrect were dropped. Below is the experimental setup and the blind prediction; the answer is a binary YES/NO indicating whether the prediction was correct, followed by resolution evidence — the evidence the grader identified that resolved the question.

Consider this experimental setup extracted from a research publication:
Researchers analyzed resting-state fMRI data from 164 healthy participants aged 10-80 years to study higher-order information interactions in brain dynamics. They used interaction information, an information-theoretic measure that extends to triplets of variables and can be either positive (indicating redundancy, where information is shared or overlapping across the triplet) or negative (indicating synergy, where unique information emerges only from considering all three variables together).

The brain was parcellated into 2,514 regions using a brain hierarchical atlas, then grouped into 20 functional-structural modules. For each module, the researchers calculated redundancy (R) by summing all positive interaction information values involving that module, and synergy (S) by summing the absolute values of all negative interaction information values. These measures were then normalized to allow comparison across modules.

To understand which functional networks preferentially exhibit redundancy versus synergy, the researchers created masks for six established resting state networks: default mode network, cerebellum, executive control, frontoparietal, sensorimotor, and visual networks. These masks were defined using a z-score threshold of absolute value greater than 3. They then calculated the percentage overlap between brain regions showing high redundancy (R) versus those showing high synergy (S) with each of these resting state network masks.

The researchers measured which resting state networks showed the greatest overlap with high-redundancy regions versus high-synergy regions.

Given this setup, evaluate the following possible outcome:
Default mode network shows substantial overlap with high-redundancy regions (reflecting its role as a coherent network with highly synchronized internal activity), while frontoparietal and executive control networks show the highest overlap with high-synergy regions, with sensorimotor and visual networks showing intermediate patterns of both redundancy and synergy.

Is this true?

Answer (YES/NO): NO